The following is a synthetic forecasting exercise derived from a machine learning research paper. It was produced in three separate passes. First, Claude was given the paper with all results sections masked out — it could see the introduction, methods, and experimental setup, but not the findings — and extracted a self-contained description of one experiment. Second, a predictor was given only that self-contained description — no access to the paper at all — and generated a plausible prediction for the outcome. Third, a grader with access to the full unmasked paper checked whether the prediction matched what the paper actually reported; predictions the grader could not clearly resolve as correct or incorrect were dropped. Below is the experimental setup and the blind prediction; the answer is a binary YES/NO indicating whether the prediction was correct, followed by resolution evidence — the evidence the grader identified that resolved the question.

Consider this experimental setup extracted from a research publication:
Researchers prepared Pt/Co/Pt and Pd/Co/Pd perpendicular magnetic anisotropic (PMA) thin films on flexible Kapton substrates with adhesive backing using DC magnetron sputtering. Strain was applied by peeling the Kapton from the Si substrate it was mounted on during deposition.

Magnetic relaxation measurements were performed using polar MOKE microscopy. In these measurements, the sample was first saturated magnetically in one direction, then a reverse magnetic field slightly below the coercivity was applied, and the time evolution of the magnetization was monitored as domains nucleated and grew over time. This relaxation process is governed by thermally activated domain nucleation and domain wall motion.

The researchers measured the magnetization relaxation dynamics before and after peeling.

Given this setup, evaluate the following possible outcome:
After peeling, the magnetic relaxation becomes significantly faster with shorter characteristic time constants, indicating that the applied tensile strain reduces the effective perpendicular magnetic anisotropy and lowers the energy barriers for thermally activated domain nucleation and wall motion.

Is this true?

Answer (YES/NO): NO